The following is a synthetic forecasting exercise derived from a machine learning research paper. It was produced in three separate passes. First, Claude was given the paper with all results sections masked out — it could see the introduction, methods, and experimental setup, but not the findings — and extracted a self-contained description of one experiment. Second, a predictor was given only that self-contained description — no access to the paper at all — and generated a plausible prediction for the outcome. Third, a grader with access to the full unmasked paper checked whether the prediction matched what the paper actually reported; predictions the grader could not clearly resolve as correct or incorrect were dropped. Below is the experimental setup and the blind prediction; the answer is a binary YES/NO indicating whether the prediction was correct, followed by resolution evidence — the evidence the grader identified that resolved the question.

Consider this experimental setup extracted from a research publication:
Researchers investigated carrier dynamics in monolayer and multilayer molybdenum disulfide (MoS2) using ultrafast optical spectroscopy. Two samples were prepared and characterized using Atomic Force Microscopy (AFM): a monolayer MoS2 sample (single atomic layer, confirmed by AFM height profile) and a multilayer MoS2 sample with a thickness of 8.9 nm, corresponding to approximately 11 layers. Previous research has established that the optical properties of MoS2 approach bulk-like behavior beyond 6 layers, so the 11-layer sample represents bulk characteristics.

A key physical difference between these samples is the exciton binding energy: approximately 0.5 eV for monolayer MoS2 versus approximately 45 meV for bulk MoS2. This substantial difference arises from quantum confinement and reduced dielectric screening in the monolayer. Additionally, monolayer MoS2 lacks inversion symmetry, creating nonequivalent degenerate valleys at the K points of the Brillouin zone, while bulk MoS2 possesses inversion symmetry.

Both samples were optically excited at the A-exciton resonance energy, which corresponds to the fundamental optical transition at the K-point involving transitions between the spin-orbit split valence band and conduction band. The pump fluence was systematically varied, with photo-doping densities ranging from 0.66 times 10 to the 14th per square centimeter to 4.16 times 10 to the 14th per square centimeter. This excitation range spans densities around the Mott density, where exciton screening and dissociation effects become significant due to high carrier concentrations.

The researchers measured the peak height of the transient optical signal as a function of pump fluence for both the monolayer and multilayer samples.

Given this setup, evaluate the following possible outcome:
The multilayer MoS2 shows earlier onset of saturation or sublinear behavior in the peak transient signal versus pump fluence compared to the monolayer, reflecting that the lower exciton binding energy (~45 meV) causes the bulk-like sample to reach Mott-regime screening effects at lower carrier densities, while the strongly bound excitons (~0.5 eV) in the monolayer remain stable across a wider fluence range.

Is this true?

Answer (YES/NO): YES